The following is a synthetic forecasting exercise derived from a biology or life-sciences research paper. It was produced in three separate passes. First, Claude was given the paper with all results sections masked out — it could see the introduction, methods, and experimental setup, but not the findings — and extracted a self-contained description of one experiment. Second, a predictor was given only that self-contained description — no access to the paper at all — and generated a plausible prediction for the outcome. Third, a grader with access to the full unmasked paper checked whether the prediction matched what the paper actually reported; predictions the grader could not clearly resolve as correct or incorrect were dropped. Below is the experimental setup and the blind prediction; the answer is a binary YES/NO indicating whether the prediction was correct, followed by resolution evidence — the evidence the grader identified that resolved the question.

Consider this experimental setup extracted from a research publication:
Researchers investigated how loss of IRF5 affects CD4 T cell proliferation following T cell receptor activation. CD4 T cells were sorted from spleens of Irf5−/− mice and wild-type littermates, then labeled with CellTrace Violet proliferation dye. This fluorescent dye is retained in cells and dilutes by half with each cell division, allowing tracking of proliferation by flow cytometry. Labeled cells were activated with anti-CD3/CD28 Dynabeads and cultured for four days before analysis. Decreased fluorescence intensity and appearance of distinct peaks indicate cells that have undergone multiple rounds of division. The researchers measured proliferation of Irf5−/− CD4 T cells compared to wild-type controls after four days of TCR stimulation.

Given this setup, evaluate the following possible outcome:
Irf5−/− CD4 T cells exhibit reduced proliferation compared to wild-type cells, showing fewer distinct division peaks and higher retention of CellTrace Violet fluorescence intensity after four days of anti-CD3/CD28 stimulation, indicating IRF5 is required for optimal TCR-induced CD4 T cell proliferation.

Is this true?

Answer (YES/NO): YES